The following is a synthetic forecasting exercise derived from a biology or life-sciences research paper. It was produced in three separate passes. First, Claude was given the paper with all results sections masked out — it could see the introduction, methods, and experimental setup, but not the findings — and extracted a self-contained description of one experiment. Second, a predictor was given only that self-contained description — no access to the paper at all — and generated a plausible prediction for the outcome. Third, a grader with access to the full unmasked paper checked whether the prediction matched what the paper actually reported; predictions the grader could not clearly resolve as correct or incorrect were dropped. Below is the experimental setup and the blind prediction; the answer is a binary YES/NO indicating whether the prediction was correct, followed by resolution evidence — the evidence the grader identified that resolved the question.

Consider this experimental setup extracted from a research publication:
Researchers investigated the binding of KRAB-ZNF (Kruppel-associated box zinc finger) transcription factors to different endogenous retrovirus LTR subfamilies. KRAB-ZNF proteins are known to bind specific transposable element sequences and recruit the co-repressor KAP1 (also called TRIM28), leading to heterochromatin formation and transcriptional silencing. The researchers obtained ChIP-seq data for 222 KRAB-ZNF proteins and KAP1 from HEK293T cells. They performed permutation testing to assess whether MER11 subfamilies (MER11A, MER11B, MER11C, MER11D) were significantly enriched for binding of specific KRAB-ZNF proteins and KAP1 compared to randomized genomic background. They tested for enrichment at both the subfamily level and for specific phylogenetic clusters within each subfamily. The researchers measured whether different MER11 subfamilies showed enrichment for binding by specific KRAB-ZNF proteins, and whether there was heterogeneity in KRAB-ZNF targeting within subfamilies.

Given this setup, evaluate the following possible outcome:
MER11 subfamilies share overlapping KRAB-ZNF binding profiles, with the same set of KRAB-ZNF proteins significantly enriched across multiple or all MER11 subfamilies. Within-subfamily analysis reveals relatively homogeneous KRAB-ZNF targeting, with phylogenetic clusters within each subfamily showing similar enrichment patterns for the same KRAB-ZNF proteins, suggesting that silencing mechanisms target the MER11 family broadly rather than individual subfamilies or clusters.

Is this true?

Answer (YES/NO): NO